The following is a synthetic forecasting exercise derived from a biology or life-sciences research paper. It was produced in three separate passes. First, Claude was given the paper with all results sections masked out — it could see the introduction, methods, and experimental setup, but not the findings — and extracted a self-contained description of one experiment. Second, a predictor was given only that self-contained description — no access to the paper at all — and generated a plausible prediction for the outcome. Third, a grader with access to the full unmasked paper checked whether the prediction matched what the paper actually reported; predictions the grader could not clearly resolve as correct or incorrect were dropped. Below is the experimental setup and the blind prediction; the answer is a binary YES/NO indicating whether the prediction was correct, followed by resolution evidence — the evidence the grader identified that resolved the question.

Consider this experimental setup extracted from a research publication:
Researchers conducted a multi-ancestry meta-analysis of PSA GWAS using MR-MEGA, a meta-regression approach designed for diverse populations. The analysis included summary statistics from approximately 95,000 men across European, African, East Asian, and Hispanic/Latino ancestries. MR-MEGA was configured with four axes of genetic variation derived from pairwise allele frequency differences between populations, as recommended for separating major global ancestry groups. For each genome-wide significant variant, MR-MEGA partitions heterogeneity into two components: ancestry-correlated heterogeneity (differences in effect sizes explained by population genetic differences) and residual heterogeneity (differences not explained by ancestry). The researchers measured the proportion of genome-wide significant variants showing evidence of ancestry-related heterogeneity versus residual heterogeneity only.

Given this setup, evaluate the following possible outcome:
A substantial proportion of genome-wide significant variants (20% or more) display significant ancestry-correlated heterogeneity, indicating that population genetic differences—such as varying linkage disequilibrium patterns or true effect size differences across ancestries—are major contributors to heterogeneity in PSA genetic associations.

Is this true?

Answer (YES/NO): NO